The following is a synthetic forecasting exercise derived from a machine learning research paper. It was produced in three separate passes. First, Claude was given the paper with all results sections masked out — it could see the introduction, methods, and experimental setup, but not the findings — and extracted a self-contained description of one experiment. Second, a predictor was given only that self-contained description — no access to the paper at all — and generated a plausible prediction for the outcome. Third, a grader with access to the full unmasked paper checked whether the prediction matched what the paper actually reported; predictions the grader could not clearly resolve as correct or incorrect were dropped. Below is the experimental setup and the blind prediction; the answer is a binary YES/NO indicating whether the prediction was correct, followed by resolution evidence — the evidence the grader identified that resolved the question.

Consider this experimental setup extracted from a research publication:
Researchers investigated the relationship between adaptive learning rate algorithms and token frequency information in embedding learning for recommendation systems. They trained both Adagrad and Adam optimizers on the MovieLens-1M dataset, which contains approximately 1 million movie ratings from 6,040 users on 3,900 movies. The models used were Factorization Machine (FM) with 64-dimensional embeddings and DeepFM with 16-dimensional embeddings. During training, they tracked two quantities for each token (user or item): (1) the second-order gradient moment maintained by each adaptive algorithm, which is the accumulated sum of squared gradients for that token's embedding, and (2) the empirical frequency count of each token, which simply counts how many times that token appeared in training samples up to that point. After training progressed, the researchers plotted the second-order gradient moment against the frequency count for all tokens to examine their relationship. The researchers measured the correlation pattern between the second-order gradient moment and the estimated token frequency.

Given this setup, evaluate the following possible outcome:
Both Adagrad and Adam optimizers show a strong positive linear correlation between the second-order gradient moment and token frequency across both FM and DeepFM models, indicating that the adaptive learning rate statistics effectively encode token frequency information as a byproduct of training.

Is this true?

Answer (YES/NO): YES